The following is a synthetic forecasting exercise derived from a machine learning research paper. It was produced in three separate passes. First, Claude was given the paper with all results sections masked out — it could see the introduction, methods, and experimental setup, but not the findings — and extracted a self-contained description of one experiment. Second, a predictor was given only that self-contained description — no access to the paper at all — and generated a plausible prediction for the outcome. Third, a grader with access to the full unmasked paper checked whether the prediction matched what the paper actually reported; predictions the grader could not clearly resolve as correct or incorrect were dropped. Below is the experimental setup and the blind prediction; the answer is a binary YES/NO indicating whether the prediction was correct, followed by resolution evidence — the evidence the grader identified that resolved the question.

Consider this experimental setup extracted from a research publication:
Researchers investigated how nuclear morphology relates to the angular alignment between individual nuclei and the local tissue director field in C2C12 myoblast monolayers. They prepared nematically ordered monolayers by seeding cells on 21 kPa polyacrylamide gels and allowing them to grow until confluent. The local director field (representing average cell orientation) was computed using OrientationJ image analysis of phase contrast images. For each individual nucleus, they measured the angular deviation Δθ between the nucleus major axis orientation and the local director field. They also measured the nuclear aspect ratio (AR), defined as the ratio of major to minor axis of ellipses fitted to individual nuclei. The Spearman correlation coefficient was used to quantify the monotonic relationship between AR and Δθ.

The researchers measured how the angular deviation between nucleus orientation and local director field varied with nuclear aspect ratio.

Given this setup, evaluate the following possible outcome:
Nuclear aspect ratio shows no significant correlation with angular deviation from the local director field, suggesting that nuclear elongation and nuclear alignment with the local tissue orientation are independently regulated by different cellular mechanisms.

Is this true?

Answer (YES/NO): NO